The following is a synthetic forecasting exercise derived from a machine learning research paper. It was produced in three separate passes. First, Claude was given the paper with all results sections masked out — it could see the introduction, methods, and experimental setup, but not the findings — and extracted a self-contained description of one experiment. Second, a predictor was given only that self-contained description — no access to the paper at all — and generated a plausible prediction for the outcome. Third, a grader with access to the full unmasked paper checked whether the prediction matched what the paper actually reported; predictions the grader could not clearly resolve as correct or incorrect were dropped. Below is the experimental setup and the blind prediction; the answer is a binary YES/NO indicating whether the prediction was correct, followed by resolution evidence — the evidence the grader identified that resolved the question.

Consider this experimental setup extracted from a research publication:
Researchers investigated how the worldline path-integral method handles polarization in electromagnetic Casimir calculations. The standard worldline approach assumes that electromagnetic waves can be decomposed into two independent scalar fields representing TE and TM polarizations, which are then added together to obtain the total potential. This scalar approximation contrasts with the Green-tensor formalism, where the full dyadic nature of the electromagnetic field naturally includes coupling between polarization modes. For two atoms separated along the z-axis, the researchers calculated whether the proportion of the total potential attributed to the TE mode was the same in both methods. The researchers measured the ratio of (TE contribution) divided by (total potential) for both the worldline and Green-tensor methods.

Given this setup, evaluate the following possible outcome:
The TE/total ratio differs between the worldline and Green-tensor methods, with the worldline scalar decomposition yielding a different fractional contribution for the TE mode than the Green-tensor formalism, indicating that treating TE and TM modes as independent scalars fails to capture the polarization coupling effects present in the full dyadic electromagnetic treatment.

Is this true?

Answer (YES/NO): YES